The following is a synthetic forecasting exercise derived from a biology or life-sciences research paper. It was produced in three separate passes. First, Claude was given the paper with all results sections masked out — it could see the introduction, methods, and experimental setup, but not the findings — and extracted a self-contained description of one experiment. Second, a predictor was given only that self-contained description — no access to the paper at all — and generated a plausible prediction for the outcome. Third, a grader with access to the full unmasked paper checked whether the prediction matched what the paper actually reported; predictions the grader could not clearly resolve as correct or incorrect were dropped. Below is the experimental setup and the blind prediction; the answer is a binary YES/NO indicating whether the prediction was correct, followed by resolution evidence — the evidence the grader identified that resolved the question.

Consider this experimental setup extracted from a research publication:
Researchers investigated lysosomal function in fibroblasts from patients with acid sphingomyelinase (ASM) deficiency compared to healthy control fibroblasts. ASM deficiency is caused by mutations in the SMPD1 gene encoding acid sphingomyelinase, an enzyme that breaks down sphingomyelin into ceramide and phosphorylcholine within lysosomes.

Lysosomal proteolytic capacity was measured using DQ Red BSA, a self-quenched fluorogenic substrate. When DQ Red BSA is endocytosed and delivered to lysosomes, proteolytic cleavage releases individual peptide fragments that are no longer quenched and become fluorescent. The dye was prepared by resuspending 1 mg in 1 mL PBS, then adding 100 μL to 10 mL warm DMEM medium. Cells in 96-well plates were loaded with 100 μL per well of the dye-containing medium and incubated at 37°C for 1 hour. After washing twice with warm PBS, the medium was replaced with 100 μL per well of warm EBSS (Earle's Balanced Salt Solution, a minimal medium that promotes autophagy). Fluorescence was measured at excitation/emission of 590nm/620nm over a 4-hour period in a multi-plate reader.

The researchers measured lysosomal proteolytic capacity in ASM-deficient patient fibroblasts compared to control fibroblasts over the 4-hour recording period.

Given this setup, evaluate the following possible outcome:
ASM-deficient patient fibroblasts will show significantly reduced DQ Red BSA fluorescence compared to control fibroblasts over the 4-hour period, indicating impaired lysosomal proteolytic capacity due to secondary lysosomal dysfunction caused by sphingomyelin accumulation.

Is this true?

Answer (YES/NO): YES